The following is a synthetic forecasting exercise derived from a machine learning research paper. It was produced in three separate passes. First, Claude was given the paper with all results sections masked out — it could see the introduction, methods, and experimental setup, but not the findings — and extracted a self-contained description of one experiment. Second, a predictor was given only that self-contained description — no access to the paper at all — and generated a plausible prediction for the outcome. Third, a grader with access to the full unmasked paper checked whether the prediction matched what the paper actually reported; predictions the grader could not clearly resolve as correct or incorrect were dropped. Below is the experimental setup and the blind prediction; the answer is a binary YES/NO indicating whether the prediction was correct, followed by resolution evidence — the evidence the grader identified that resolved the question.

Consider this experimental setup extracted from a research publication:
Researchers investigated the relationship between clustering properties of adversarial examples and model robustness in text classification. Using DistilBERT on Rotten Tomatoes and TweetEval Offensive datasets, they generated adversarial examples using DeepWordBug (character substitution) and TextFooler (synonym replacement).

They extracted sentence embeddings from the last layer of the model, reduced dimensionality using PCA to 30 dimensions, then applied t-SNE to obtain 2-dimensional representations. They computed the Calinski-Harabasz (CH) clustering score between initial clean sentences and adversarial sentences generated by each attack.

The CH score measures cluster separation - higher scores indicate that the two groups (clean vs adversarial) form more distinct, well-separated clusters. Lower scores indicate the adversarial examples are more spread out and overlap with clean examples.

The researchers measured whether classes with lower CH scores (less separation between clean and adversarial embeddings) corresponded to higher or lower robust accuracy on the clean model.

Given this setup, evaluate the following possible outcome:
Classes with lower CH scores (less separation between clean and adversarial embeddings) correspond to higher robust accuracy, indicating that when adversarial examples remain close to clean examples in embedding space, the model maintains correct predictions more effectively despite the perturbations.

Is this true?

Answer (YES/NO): YES